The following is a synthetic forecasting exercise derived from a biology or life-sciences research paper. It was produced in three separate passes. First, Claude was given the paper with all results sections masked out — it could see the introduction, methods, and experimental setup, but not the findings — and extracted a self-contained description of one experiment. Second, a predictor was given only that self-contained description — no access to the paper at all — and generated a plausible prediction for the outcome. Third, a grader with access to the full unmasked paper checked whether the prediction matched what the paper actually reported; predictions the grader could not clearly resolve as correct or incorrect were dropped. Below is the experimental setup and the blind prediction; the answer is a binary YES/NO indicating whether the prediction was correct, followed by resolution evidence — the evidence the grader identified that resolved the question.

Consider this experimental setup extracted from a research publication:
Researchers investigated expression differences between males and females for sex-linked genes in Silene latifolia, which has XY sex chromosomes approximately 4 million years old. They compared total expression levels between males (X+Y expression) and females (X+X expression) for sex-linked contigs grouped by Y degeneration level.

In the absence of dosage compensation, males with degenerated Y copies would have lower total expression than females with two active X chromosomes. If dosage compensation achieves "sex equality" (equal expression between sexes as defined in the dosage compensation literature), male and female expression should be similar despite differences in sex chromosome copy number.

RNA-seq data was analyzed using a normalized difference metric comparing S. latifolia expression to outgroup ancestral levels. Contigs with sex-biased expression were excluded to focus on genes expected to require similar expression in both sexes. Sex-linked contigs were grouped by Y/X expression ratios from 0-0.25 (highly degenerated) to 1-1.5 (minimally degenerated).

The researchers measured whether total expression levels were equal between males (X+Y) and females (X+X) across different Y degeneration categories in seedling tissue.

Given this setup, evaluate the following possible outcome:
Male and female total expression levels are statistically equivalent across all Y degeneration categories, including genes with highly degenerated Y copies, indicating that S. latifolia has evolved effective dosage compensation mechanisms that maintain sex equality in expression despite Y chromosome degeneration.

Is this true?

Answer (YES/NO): NO